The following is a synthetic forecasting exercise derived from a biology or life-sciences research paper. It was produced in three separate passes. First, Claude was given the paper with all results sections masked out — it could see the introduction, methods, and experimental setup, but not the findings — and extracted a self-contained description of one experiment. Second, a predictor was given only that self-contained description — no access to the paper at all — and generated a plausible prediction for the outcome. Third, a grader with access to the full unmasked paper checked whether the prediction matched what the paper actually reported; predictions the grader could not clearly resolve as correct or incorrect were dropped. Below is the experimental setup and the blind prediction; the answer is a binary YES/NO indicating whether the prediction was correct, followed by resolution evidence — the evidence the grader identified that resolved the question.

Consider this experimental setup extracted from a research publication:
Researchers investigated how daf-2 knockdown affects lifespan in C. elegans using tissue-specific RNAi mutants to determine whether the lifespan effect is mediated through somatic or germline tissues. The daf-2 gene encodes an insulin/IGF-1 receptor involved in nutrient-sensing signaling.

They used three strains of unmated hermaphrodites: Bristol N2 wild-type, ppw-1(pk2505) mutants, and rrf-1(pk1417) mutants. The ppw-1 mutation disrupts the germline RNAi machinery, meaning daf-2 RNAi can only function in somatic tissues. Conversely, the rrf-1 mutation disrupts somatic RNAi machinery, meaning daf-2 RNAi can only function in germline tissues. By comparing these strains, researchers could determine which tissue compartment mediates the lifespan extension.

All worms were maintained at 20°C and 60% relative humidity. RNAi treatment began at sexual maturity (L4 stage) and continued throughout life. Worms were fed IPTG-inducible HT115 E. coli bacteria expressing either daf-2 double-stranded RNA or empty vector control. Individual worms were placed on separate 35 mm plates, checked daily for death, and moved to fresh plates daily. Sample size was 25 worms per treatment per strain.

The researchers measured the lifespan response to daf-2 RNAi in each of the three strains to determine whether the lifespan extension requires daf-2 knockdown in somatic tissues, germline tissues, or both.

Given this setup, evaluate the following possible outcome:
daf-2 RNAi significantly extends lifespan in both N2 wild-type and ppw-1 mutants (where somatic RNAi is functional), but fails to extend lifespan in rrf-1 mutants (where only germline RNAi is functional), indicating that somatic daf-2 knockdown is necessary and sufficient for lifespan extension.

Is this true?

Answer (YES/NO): NO